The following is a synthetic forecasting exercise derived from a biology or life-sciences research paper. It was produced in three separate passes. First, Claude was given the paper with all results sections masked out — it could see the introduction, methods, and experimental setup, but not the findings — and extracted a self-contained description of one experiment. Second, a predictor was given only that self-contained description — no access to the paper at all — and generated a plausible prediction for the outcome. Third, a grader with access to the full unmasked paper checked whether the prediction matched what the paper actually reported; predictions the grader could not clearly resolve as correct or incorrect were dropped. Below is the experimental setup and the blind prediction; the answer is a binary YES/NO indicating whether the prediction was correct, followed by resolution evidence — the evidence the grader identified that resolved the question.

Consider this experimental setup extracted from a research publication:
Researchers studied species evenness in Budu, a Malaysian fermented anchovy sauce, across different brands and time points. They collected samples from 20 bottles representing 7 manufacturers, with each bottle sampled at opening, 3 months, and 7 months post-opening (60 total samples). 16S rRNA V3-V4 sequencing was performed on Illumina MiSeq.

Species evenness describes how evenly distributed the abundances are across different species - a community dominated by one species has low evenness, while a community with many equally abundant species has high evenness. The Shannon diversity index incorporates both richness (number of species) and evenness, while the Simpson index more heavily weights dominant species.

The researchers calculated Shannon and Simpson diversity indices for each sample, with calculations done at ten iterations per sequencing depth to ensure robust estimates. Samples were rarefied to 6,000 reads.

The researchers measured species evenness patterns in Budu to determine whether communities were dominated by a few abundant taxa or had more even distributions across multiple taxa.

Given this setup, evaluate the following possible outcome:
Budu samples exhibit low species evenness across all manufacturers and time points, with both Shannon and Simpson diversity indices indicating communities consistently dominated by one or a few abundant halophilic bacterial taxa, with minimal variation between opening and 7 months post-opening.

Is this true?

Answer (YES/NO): NO